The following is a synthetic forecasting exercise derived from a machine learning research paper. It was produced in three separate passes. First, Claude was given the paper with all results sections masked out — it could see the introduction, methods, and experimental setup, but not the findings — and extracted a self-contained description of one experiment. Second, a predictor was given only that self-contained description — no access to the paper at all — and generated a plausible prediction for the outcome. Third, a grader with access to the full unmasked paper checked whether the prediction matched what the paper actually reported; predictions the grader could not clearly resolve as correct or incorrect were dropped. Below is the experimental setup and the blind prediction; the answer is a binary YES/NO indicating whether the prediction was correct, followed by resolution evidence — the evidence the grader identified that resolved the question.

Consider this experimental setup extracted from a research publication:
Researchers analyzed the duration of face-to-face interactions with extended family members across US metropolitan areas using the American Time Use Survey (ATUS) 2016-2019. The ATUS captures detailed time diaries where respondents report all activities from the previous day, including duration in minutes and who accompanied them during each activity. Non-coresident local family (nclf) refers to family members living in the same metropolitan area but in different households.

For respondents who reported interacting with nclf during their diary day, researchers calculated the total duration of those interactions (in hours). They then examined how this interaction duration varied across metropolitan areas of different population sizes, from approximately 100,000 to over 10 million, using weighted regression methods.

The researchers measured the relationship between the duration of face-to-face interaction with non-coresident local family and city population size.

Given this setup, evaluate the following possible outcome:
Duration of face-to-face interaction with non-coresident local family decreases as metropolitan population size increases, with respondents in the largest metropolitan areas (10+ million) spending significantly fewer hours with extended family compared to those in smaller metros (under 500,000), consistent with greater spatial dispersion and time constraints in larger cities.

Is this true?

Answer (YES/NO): NO